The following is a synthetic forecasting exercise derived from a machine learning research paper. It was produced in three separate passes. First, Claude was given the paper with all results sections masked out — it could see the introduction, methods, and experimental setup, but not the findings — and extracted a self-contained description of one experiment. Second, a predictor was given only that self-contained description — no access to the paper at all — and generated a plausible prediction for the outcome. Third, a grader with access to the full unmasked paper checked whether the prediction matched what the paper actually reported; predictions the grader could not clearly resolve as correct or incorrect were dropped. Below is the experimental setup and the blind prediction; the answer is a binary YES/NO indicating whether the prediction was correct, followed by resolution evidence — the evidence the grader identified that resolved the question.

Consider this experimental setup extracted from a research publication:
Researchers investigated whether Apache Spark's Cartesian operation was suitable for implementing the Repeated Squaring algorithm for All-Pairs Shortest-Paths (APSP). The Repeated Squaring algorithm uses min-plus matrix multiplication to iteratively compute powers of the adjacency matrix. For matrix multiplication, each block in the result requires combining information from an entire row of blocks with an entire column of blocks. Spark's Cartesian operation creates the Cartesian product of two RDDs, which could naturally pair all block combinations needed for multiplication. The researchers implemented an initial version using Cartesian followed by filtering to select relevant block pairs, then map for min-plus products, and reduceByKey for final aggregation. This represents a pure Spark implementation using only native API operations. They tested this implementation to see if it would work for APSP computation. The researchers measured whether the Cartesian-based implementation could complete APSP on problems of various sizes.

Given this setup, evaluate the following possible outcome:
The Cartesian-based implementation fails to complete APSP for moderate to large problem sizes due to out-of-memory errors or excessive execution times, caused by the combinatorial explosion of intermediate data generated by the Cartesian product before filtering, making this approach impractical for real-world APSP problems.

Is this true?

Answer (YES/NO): YES